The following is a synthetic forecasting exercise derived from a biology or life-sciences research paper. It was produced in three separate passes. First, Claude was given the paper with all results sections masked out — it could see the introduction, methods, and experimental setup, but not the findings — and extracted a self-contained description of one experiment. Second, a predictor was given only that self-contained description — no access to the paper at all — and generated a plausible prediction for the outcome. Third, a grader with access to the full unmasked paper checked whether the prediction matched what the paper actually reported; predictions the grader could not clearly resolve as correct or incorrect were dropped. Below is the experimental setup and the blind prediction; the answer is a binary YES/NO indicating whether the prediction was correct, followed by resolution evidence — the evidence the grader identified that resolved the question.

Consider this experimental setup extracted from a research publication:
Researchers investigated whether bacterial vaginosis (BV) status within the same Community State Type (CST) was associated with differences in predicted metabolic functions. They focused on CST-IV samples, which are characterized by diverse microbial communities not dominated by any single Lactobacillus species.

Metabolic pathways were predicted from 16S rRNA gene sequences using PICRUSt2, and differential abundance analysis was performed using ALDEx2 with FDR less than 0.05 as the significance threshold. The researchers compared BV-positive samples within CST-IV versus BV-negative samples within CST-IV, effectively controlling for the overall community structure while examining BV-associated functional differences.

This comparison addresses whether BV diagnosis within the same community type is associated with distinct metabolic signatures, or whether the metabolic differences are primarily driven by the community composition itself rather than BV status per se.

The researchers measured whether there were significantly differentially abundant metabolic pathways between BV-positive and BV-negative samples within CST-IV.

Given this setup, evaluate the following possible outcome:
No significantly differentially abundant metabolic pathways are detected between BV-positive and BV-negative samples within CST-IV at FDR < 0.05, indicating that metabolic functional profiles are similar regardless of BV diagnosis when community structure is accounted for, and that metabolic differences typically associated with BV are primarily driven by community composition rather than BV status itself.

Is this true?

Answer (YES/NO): NO